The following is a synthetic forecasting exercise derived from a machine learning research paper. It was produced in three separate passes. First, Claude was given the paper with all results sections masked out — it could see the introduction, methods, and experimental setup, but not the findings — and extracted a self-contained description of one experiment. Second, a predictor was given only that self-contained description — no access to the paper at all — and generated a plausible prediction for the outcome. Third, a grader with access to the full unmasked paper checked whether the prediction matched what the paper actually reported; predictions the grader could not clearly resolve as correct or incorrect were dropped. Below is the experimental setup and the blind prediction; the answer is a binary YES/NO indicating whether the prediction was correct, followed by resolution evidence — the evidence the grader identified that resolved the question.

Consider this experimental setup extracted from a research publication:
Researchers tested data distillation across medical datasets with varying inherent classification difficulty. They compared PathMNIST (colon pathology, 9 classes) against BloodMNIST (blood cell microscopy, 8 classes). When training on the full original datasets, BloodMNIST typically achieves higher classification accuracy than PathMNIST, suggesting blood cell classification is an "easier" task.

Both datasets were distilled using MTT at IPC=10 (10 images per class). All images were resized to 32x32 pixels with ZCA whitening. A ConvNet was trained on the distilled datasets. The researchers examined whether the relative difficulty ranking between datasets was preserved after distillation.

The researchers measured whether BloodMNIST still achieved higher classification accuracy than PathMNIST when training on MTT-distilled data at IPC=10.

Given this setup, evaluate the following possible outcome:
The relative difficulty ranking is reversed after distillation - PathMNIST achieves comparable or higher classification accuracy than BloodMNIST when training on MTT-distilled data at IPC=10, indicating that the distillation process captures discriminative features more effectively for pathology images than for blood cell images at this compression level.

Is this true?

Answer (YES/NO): NO